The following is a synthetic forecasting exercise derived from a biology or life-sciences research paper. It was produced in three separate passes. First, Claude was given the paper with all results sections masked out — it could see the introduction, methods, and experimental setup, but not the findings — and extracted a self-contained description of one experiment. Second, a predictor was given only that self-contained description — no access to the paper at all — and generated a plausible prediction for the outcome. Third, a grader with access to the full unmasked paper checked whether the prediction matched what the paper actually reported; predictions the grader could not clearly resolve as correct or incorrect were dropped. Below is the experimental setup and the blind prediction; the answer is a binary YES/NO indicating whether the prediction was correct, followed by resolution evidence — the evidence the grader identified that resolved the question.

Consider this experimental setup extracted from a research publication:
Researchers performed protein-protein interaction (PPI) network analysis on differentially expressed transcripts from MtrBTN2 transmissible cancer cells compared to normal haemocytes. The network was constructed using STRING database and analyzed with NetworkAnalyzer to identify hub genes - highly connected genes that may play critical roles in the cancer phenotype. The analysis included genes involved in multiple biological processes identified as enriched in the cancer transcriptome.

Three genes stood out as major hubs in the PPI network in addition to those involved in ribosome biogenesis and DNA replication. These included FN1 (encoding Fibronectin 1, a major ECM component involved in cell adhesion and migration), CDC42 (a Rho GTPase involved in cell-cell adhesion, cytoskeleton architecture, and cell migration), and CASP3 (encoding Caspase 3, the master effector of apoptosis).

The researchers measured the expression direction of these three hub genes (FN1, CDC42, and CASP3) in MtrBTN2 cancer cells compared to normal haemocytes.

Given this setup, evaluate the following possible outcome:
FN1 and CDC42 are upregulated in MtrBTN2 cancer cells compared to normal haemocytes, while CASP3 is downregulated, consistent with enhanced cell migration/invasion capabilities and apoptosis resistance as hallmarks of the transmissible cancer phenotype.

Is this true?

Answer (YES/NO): NO